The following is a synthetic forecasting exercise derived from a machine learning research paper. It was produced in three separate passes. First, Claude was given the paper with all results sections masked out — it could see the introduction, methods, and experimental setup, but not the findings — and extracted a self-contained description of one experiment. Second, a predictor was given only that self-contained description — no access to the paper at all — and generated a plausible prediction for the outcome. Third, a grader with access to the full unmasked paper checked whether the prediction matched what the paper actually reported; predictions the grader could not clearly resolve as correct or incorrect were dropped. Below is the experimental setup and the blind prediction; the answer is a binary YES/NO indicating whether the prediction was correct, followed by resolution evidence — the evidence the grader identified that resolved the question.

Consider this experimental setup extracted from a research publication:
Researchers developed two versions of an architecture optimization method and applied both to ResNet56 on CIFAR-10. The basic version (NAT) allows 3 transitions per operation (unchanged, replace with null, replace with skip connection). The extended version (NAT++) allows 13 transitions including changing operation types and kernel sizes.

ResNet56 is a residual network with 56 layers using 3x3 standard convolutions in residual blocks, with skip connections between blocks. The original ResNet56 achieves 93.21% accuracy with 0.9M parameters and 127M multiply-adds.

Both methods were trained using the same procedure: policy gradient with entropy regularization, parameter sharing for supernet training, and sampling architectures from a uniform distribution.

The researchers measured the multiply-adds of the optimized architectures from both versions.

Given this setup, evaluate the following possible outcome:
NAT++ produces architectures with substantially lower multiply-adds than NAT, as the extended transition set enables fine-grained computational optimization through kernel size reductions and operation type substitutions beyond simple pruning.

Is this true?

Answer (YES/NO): NO